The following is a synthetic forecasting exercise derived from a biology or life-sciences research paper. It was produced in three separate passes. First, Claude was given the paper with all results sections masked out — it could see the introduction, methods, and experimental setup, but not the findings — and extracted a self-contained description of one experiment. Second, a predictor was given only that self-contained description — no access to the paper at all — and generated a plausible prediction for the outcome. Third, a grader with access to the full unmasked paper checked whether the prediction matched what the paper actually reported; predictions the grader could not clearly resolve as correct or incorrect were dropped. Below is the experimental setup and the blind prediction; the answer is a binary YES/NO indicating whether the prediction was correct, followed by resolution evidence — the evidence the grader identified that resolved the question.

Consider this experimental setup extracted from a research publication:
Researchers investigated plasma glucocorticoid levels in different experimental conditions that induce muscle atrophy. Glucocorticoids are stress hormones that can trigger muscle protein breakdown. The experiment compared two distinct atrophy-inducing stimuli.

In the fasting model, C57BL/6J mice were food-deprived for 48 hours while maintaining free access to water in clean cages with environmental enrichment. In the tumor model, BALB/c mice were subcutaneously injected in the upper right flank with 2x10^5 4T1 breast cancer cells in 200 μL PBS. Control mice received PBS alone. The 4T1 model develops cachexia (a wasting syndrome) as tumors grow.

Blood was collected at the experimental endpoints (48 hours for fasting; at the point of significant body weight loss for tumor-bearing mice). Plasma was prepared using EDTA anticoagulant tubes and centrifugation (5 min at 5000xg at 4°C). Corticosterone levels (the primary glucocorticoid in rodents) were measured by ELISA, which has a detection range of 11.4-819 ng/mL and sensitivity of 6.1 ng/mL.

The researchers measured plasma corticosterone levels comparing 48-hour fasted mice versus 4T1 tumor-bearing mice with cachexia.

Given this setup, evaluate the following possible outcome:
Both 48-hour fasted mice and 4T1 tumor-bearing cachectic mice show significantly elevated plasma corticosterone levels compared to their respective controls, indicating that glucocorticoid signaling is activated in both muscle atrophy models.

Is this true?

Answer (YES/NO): NO